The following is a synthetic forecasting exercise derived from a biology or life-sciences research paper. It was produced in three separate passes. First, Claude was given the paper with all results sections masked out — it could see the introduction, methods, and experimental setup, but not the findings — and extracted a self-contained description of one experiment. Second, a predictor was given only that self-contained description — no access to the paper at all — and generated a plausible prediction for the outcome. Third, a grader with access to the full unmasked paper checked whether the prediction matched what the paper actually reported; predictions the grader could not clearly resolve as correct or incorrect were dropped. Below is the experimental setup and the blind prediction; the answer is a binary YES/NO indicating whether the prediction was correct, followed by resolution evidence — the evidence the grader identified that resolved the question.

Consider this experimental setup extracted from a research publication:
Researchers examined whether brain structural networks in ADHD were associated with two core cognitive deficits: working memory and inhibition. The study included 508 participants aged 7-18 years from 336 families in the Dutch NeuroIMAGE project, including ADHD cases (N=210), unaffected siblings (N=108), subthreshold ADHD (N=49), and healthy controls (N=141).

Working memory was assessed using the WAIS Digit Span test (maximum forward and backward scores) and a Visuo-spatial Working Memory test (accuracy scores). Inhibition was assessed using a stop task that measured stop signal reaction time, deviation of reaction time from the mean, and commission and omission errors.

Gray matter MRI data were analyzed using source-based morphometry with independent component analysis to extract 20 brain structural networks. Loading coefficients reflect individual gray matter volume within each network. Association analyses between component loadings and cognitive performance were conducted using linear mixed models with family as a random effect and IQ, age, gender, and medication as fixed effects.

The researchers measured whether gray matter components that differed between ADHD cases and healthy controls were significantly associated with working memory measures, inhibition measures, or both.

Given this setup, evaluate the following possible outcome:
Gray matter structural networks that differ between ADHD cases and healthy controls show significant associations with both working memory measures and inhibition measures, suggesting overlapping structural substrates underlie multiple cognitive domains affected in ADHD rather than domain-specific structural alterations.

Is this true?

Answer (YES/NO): NO